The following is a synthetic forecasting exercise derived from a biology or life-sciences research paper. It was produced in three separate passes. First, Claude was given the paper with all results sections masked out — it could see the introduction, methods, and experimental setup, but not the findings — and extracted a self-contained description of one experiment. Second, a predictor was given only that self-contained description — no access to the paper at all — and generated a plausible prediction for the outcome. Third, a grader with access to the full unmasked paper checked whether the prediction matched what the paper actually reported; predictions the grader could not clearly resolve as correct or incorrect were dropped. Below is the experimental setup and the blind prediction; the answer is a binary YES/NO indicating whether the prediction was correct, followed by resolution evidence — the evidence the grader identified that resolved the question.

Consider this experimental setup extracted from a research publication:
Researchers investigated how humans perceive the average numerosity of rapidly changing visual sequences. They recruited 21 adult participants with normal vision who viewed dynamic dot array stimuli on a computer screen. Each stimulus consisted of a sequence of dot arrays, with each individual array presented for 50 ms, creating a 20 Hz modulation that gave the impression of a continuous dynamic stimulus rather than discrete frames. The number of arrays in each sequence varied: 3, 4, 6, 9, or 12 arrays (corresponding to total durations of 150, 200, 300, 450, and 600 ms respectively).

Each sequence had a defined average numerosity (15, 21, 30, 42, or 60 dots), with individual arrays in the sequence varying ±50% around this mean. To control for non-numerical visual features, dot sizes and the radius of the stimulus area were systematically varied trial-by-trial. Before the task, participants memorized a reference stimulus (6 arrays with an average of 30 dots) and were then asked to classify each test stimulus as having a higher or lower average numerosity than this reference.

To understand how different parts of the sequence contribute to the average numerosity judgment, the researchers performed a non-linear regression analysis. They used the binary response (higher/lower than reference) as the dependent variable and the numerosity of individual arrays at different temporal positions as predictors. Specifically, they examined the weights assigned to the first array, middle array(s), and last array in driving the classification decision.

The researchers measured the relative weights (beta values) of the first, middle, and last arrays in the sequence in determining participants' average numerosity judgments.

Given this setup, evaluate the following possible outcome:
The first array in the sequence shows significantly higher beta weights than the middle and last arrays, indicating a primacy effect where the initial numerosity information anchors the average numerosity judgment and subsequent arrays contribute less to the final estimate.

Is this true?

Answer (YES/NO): NO